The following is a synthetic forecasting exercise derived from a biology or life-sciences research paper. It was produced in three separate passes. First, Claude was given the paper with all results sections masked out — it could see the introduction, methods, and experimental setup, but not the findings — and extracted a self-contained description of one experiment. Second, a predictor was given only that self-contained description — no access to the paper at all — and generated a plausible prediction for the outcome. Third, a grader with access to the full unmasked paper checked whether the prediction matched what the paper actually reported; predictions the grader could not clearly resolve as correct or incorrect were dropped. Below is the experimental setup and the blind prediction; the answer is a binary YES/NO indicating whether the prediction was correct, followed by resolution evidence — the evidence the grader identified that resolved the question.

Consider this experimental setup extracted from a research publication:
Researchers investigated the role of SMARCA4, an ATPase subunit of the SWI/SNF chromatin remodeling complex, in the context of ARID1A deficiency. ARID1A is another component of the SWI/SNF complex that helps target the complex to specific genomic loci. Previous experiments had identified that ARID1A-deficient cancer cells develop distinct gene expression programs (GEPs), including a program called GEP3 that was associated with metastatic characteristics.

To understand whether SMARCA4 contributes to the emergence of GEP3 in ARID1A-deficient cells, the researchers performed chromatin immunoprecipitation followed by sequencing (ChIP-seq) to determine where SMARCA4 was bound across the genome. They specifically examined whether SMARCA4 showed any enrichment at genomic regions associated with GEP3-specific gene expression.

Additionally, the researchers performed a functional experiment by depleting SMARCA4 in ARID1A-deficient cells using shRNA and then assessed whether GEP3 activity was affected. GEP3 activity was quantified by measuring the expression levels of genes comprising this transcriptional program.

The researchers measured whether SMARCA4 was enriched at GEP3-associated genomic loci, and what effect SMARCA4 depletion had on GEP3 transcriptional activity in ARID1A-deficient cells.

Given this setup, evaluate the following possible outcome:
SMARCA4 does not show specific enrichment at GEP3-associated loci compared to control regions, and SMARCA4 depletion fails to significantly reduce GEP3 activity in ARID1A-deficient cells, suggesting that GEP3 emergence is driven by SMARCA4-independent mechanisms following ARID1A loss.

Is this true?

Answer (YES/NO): NO